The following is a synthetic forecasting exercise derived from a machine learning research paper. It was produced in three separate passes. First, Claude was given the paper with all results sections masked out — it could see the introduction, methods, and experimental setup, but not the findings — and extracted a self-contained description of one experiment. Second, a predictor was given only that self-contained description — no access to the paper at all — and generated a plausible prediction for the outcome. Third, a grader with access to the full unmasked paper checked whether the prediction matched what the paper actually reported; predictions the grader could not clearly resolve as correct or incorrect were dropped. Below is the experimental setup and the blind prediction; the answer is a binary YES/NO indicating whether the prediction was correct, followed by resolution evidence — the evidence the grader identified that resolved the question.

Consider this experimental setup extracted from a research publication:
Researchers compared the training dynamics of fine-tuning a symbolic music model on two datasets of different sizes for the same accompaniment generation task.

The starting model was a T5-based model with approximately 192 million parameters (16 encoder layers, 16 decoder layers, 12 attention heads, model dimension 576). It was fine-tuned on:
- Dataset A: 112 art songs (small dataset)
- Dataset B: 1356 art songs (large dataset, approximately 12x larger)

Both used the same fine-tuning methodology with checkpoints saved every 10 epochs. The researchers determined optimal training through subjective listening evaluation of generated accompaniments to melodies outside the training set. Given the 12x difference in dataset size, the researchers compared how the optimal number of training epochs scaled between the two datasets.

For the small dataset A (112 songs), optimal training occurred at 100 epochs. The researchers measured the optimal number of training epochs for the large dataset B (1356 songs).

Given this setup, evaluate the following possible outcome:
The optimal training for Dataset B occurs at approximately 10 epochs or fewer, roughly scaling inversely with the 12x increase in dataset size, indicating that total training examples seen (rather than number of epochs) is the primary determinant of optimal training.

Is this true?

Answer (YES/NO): NO